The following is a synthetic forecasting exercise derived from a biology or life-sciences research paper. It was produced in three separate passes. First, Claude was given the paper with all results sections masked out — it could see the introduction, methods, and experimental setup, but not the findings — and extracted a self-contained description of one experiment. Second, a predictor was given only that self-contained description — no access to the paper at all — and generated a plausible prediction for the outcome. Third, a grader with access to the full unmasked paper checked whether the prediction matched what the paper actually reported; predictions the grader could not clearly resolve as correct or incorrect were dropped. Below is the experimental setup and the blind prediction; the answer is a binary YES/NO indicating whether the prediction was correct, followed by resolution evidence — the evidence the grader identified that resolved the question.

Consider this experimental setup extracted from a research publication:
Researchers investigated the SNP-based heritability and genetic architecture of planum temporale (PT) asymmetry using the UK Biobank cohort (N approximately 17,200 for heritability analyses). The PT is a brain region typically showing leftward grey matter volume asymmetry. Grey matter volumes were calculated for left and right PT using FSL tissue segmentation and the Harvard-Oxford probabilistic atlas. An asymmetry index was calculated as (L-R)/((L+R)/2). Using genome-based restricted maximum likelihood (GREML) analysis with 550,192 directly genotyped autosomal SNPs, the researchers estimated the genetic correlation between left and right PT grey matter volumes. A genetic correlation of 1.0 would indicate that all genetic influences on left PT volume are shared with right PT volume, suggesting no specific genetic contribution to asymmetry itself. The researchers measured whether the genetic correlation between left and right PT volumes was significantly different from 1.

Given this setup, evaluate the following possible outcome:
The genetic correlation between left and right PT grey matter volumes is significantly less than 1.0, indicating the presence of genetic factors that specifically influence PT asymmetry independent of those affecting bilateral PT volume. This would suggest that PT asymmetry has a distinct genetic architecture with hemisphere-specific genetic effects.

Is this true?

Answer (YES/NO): YES